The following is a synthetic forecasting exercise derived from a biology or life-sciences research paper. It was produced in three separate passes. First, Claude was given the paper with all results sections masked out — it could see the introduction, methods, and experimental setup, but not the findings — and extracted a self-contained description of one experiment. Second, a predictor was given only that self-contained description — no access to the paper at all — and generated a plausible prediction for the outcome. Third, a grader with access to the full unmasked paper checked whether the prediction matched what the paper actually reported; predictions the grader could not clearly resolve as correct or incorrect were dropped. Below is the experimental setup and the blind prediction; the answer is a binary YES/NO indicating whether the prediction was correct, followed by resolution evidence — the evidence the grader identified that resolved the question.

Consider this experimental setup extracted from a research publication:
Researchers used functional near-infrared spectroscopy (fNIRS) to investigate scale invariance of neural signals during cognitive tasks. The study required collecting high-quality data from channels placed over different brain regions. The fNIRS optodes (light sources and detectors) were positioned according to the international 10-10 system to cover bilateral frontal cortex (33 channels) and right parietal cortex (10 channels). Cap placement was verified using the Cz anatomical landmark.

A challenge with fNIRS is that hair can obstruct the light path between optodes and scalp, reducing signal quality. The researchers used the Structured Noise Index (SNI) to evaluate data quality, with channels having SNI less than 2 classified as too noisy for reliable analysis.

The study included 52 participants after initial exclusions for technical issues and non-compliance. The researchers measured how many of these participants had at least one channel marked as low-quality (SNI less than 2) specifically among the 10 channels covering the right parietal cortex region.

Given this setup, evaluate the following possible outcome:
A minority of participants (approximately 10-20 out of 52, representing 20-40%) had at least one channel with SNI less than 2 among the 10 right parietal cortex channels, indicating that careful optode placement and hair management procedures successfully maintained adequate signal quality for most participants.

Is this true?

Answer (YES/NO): NO